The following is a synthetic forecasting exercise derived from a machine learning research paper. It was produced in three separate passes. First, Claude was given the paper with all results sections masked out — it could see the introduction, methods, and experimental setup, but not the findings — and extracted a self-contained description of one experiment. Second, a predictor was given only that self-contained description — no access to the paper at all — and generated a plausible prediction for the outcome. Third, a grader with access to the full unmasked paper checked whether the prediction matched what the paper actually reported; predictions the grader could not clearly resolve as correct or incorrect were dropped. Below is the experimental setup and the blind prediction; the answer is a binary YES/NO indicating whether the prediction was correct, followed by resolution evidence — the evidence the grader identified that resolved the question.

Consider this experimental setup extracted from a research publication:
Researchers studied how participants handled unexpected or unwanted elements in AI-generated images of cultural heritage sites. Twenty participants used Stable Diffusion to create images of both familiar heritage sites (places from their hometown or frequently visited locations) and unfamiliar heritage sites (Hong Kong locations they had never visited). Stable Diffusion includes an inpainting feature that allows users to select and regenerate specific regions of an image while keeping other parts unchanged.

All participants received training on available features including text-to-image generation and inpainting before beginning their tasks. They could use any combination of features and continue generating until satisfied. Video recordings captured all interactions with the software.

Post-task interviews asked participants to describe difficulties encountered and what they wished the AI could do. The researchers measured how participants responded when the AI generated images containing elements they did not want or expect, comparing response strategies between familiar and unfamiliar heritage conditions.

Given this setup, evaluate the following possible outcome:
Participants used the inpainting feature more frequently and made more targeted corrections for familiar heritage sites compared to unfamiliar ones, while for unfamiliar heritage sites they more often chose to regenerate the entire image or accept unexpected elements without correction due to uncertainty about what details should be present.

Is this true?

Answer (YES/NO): NO